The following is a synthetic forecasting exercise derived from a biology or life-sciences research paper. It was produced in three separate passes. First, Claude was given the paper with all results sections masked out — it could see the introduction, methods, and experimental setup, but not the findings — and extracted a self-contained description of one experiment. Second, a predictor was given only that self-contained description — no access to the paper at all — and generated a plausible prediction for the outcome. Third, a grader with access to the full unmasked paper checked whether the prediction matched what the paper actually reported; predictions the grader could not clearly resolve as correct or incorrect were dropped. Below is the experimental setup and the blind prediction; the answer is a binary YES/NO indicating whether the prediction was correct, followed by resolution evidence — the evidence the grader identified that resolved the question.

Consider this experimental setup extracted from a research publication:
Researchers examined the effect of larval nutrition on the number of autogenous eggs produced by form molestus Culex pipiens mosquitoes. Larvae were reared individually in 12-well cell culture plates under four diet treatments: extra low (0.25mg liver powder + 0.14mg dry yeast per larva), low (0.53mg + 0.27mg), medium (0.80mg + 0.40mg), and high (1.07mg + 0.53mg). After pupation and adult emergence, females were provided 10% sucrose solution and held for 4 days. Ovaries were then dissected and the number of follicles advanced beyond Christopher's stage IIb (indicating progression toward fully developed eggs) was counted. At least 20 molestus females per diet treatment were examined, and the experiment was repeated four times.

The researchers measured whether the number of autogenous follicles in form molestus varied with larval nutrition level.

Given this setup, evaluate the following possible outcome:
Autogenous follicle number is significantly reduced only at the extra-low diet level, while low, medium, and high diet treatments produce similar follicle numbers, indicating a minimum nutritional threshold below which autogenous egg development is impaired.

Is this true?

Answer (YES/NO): NO